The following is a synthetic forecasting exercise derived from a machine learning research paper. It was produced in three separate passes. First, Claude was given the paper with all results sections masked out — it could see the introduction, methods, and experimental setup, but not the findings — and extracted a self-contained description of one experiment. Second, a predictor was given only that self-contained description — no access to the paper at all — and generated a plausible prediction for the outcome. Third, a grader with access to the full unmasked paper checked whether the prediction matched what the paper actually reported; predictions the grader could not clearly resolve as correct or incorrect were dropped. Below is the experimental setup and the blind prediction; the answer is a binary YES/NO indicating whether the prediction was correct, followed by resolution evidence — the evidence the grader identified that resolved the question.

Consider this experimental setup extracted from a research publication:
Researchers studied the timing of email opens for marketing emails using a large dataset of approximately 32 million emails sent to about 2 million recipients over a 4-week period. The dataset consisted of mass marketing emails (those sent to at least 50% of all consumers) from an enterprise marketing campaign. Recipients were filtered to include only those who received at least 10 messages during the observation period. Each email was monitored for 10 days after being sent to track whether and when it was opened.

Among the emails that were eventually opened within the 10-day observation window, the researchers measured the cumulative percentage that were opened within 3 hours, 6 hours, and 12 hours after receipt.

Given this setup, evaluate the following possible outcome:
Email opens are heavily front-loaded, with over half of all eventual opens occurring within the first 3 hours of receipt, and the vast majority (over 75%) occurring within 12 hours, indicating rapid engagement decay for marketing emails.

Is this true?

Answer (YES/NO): NO